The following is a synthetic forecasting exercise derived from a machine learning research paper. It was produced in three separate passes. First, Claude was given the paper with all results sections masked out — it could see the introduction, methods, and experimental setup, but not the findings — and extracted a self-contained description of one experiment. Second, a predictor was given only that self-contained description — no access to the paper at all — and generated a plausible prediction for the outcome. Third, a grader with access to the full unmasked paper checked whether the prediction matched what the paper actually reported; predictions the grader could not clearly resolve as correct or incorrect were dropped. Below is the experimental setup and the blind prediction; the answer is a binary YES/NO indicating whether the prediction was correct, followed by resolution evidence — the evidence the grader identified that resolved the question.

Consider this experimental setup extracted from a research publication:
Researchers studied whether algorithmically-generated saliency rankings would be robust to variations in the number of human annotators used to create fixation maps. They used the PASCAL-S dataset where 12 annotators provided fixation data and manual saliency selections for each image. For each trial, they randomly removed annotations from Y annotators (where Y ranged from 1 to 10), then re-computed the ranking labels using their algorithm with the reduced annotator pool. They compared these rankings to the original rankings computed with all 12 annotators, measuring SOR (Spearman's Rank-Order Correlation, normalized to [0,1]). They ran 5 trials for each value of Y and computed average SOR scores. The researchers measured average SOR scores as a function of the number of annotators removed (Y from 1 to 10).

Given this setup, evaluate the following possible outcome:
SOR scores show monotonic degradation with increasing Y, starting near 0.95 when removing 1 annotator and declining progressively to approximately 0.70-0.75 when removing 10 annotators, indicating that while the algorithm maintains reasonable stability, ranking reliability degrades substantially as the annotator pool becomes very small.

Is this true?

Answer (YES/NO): NO